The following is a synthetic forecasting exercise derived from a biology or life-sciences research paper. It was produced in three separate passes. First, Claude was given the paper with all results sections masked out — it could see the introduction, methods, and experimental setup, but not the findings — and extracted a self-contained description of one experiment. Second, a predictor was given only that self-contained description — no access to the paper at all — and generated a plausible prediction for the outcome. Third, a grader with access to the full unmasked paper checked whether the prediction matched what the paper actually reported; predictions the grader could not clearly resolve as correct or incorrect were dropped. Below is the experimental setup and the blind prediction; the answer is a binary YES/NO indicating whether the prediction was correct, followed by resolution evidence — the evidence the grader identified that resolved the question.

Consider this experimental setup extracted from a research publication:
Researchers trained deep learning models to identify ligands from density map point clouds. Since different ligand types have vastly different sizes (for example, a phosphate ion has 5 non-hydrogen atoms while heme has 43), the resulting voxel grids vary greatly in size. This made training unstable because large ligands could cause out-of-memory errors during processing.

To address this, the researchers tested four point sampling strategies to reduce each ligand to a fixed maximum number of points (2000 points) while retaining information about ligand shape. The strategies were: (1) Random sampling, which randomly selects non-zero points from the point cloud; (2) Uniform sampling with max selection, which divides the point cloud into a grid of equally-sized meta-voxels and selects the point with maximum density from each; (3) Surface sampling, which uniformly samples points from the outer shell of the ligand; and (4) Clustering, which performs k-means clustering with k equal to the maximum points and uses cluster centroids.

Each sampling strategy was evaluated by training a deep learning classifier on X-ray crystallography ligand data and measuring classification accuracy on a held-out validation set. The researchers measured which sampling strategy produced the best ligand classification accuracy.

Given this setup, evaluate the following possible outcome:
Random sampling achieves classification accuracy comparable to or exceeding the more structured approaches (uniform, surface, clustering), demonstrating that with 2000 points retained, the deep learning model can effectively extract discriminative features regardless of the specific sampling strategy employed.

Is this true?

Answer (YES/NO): NO